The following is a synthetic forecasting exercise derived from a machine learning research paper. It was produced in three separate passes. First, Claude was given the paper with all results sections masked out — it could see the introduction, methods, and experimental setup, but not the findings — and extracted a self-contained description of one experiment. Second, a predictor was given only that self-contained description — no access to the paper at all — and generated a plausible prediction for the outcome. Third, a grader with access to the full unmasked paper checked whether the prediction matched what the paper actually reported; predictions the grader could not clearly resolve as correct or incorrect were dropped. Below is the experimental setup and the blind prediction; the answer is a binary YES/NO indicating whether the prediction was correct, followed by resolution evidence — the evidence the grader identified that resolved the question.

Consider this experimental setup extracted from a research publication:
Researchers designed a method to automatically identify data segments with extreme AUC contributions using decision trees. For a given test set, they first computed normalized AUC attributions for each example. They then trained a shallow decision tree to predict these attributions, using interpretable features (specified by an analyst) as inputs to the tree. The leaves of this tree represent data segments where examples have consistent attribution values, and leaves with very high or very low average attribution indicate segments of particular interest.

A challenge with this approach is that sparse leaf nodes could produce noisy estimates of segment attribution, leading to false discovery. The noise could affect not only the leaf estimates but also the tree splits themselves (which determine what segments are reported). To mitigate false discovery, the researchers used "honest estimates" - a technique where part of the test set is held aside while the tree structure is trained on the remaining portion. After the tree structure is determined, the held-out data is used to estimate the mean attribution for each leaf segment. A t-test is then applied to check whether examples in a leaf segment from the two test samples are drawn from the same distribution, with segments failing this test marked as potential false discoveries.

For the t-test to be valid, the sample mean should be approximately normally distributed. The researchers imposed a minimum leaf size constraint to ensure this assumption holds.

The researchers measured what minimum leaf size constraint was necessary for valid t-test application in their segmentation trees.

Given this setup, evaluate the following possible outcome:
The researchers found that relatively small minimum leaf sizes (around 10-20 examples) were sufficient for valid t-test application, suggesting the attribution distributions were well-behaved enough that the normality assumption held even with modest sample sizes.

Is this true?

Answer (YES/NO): NO